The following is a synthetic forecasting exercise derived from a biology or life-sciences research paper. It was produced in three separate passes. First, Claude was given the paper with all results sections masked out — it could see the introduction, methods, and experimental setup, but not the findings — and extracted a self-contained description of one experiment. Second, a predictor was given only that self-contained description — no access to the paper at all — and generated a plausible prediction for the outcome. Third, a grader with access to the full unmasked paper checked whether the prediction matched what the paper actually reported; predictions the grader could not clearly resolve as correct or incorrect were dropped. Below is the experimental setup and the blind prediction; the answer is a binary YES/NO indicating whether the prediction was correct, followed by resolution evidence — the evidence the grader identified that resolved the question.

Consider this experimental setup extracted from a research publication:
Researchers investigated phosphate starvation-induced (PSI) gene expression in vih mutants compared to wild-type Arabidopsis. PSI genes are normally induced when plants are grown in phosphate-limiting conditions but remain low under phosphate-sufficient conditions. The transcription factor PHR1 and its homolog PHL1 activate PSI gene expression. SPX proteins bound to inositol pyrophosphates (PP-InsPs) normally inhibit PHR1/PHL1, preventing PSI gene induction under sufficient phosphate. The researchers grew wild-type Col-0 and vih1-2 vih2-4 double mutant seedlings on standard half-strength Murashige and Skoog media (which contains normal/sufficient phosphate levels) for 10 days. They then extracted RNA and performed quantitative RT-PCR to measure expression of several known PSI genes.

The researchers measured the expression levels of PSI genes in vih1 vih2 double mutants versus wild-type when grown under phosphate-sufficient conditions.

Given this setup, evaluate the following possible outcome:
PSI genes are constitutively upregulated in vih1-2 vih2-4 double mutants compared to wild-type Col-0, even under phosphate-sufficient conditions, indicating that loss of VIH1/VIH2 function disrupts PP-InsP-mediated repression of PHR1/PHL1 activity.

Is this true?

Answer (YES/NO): YES